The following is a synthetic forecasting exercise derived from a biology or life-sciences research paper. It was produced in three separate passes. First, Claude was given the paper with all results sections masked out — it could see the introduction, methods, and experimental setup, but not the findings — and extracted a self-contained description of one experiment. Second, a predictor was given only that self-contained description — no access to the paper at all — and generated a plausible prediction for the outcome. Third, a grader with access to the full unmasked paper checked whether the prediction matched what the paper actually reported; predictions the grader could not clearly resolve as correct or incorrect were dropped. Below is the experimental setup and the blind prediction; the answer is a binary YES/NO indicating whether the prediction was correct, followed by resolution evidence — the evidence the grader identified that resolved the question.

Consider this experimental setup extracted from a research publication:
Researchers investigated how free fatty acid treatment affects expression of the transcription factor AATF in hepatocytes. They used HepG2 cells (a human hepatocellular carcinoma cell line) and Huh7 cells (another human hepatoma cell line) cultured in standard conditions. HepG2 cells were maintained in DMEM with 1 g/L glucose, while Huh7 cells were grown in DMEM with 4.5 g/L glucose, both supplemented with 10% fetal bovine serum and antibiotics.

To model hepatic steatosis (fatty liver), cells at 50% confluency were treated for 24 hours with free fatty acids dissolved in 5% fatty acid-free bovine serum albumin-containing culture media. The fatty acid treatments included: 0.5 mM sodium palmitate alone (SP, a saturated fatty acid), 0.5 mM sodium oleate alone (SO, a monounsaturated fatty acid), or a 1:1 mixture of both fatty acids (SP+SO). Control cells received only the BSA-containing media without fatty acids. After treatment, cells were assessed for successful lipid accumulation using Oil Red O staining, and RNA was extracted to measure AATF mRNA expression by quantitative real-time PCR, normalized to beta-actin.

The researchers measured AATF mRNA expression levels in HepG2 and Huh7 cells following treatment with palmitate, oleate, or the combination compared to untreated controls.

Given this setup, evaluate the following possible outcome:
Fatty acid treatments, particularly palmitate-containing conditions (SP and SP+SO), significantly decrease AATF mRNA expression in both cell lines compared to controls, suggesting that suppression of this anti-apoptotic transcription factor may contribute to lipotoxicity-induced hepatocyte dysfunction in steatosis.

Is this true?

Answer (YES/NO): NO